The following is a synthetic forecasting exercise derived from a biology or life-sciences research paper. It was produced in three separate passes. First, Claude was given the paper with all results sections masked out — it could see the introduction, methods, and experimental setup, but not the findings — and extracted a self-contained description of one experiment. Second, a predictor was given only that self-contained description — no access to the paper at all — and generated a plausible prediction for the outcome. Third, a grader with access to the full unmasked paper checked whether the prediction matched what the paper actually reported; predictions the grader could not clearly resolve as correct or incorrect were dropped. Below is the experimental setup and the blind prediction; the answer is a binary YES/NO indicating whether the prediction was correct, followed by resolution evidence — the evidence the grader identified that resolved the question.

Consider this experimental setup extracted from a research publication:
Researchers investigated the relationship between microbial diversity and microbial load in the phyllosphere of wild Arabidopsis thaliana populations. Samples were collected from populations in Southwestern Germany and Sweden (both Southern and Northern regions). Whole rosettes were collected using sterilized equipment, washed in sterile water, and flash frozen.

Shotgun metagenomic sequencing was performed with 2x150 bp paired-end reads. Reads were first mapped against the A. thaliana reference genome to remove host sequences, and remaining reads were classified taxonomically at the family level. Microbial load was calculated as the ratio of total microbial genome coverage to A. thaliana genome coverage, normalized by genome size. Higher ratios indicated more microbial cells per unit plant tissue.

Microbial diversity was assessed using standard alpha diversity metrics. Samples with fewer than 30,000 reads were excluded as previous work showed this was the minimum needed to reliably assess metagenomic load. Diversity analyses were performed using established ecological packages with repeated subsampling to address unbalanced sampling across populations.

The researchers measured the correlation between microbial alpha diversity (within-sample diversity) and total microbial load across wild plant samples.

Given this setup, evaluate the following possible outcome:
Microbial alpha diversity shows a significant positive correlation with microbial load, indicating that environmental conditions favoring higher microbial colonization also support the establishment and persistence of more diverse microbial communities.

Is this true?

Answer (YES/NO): NO